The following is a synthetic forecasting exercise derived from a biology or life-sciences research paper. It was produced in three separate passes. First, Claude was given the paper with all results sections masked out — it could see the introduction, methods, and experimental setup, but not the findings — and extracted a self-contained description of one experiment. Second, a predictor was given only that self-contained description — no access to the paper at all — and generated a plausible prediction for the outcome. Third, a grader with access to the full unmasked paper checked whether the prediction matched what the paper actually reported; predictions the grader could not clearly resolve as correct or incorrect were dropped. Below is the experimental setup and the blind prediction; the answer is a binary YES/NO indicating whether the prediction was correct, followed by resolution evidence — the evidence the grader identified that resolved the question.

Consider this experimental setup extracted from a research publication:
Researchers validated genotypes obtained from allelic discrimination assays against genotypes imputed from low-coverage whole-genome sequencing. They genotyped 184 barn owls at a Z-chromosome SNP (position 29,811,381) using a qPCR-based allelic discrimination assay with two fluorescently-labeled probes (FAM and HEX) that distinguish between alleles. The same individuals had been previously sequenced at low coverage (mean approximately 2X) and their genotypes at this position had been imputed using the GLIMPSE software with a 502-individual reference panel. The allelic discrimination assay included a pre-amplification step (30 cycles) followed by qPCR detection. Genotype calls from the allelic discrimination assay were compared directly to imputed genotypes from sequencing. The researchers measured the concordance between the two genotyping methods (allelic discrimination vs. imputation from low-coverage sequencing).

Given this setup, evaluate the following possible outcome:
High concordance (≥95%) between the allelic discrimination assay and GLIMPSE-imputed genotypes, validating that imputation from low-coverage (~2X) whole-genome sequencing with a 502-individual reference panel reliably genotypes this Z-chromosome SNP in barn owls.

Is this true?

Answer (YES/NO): YES